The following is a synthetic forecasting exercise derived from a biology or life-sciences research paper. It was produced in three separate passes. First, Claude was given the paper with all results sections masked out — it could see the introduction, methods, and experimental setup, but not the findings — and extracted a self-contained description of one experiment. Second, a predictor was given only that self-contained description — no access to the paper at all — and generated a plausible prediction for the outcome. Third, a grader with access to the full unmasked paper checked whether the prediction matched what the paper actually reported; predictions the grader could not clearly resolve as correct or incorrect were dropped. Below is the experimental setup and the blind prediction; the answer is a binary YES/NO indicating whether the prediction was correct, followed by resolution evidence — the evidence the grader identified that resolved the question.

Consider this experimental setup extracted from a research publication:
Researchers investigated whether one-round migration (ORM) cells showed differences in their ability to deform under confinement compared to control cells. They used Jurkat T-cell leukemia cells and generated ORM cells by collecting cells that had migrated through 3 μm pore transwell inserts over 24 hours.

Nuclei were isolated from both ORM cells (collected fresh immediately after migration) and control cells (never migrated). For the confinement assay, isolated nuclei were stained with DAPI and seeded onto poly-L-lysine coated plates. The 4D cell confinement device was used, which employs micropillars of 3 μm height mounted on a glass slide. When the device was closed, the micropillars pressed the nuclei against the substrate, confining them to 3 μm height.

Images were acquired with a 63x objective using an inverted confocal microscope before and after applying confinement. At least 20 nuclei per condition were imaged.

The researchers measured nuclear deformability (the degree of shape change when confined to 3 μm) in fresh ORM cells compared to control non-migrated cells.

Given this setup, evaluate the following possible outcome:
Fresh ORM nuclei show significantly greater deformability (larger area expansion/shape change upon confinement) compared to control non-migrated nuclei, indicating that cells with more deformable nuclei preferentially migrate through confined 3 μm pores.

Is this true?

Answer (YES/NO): YES